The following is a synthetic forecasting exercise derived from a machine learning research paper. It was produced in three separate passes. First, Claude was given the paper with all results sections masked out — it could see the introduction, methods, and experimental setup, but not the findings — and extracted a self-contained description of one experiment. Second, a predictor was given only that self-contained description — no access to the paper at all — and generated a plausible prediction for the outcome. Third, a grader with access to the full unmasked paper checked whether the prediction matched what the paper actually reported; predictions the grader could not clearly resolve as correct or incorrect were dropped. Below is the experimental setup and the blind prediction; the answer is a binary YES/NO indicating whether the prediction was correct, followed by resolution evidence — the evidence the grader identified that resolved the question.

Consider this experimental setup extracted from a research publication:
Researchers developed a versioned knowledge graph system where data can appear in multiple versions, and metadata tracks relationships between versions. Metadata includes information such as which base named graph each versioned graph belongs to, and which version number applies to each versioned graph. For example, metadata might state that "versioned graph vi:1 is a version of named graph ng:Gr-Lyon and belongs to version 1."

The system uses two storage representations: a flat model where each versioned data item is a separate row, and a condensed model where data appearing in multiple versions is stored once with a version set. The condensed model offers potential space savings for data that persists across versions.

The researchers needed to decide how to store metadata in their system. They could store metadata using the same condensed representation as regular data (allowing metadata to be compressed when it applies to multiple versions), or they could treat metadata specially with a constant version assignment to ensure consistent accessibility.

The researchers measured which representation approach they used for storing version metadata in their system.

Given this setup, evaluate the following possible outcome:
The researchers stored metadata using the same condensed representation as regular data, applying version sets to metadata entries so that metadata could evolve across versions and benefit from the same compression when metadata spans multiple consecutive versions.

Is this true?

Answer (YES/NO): NO